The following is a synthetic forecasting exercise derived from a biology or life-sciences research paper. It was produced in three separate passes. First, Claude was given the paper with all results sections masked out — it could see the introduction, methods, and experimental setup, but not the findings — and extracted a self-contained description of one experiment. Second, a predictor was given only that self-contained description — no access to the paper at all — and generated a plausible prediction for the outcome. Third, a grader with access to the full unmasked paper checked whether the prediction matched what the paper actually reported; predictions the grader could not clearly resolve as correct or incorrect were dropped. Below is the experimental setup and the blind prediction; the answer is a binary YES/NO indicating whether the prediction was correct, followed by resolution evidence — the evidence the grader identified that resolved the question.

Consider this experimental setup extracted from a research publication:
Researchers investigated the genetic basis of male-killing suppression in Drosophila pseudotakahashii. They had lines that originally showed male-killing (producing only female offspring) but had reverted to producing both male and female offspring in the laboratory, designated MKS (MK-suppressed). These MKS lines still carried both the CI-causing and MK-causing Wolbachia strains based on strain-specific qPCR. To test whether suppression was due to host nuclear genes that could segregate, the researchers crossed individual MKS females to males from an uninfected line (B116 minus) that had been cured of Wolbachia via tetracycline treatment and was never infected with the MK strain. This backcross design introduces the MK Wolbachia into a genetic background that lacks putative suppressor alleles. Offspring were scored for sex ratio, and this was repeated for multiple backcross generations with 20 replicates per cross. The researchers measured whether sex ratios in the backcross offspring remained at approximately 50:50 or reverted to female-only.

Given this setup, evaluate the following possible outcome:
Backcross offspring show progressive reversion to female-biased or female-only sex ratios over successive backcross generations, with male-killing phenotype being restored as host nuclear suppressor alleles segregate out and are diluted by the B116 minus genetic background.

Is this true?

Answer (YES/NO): YES